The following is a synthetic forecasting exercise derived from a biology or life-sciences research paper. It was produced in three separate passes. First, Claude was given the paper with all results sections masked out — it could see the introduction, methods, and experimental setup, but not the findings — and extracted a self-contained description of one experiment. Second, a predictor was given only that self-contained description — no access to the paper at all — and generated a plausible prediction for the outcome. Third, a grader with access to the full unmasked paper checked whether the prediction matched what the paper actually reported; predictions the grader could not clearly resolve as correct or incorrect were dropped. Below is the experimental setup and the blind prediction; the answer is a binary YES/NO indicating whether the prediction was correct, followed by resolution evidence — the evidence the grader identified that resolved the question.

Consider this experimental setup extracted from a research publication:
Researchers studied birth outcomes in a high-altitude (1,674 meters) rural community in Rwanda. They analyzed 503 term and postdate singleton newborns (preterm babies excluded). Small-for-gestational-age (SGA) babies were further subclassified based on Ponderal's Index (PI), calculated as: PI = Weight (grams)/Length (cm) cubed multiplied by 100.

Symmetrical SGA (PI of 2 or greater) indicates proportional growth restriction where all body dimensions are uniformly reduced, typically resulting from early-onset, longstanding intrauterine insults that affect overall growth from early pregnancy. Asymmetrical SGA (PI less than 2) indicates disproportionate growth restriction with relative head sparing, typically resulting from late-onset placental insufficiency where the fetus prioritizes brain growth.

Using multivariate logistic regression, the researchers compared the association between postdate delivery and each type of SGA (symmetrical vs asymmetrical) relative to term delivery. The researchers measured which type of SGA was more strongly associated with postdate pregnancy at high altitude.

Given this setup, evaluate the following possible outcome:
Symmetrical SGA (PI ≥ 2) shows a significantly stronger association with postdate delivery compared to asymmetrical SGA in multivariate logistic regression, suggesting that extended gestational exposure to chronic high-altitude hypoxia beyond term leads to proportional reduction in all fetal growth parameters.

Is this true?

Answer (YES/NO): YES